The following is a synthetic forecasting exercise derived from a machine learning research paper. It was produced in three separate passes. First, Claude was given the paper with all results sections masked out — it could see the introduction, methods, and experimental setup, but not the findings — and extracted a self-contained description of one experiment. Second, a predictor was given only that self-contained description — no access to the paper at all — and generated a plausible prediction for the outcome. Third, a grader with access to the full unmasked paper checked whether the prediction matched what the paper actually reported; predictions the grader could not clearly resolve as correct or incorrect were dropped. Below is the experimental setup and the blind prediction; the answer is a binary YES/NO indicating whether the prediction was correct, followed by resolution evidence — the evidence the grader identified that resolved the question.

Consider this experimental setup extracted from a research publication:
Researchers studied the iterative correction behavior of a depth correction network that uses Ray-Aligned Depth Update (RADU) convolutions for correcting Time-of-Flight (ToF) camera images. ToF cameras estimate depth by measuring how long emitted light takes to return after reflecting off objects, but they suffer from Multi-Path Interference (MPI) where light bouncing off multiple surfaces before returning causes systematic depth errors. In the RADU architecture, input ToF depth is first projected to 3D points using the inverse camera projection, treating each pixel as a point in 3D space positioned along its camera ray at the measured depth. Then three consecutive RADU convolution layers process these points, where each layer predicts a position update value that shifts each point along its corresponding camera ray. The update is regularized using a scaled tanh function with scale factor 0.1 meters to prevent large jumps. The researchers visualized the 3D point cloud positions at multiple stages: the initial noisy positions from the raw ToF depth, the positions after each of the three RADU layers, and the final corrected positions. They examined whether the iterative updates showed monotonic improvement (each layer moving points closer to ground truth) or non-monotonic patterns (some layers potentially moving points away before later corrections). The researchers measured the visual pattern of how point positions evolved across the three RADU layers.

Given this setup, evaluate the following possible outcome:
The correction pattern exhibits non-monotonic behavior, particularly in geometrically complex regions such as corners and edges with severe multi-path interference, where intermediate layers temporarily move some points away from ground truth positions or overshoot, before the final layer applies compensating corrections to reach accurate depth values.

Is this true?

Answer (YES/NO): NO